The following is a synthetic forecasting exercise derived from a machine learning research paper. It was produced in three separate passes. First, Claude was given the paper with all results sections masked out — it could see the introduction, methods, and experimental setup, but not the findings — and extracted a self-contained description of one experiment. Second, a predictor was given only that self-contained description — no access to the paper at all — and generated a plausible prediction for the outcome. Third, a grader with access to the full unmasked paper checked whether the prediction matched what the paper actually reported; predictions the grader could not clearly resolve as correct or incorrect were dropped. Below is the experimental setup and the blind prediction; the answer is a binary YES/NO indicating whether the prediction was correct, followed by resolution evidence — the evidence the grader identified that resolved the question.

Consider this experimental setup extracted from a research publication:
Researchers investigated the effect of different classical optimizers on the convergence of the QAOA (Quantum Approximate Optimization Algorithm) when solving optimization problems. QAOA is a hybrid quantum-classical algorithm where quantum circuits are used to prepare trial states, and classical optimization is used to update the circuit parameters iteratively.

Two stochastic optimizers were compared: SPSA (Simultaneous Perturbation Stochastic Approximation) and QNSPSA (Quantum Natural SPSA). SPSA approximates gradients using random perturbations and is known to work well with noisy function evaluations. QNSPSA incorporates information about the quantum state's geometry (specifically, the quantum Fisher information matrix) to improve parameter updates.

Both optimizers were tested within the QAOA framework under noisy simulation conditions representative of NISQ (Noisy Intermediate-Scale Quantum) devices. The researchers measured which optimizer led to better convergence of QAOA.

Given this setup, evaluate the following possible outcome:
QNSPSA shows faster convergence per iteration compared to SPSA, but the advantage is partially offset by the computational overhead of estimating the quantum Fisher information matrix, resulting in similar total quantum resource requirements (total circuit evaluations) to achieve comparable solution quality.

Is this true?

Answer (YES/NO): NO